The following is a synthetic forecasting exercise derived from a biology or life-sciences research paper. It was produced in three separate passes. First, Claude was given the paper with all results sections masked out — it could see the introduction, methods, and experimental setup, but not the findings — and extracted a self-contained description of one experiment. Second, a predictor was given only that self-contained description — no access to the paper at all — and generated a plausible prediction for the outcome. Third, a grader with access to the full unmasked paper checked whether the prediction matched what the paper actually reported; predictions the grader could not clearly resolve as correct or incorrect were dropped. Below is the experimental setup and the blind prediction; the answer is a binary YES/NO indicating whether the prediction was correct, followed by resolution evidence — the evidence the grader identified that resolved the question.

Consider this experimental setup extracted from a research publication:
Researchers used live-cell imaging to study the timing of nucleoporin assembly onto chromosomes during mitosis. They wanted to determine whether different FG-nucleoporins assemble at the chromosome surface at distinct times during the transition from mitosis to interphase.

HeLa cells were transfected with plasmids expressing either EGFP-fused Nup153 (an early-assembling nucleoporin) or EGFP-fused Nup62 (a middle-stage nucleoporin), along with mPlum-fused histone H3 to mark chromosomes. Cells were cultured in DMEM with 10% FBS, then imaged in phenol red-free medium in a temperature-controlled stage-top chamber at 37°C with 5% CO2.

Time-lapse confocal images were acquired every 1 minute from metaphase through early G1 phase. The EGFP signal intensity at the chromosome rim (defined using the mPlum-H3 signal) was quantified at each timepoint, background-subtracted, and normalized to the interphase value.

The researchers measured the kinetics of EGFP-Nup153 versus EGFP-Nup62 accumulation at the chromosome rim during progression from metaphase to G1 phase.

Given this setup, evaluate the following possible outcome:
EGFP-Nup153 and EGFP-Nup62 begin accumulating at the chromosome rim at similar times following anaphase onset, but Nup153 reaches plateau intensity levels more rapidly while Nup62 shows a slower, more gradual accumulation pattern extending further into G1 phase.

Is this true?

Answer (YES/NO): NO